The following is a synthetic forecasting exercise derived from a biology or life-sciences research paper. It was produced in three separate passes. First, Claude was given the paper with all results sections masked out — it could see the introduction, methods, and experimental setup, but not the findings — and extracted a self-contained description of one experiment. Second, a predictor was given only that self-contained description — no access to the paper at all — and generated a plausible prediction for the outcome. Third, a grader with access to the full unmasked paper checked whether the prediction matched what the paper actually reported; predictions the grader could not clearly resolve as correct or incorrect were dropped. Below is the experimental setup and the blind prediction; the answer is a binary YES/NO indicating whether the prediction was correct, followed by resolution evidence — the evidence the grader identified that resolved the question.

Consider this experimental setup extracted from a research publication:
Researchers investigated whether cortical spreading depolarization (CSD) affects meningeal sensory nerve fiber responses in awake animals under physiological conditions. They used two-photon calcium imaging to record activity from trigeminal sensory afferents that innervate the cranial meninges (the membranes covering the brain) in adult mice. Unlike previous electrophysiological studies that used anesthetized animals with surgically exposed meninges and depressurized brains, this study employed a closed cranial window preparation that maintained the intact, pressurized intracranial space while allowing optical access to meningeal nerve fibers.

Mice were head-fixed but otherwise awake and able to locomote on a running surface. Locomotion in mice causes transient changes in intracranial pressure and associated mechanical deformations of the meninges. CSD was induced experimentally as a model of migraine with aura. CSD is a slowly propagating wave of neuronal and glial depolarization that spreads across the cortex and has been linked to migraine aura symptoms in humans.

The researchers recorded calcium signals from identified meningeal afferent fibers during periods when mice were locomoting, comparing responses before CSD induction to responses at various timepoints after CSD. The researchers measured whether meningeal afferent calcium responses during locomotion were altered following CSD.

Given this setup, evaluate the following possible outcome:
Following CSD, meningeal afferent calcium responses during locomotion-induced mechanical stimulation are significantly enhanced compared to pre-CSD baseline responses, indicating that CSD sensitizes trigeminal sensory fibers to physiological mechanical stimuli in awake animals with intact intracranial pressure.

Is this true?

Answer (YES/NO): YES